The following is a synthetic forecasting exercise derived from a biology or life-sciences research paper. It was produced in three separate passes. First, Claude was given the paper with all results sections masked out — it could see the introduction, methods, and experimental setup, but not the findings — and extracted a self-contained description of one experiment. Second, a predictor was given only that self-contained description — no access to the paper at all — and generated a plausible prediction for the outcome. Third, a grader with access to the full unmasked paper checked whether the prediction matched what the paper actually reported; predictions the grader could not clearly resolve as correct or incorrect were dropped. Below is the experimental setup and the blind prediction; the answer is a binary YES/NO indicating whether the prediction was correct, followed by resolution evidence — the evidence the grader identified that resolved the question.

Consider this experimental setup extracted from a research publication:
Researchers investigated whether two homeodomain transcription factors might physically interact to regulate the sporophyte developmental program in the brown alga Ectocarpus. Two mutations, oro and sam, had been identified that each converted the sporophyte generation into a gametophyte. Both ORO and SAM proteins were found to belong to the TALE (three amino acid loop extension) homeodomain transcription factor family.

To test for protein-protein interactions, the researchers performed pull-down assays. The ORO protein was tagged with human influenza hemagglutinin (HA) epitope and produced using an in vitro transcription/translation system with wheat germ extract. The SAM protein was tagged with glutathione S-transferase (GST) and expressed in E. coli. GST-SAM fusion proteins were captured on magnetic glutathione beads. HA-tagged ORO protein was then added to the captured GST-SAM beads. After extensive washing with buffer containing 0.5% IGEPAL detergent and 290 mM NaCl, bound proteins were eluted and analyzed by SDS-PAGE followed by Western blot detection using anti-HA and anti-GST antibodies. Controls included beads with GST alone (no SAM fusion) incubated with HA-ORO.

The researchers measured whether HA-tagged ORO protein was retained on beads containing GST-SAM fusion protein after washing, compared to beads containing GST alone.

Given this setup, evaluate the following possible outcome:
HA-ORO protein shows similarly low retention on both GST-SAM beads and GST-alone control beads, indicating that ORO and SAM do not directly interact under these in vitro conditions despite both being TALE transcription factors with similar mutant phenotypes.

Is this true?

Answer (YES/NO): NO